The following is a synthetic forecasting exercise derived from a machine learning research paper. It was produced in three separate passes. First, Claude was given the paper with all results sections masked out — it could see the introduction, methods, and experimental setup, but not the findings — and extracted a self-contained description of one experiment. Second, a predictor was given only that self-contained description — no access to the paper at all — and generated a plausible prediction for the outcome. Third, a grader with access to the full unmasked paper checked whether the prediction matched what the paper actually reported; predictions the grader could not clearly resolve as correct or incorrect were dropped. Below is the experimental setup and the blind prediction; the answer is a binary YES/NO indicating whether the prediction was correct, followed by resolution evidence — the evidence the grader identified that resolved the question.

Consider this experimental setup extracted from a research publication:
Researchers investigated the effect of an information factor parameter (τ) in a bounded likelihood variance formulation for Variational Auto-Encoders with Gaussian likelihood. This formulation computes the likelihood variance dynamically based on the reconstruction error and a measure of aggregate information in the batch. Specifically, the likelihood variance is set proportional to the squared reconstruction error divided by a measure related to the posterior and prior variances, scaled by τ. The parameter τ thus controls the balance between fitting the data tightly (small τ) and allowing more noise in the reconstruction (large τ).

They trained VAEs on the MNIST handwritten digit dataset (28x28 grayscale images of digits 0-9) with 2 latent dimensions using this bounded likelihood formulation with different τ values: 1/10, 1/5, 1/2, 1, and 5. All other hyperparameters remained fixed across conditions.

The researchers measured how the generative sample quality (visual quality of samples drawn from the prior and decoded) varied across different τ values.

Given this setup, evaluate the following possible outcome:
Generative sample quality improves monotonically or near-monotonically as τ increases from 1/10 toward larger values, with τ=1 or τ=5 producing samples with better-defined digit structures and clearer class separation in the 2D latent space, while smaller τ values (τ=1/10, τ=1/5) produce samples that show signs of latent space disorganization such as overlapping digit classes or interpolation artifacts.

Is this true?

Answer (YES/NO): NO